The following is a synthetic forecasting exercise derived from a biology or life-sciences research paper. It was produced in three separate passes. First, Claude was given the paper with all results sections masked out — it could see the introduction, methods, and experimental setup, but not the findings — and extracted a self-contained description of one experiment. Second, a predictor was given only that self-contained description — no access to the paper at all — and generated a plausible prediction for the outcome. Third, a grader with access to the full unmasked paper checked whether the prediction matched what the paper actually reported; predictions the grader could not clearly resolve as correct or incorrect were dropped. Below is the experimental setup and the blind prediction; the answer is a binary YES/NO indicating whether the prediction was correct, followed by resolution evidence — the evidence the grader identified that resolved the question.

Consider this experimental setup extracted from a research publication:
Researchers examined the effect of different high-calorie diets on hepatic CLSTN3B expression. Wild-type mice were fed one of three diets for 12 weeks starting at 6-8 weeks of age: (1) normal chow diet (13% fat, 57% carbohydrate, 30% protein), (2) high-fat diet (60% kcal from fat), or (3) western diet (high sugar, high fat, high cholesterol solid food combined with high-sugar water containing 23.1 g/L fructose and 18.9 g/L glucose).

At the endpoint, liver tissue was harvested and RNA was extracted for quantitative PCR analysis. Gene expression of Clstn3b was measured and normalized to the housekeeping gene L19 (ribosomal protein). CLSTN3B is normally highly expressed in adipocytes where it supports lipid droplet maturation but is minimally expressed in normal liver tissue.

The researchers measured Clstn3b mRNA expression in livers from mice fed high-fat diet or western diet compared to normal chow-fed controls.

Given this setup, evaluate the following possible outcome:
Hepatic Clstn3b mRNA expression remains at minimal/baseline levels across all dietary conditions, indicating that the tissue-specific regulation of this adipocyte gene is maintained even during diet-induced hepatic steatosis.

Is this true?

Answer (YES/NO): NO